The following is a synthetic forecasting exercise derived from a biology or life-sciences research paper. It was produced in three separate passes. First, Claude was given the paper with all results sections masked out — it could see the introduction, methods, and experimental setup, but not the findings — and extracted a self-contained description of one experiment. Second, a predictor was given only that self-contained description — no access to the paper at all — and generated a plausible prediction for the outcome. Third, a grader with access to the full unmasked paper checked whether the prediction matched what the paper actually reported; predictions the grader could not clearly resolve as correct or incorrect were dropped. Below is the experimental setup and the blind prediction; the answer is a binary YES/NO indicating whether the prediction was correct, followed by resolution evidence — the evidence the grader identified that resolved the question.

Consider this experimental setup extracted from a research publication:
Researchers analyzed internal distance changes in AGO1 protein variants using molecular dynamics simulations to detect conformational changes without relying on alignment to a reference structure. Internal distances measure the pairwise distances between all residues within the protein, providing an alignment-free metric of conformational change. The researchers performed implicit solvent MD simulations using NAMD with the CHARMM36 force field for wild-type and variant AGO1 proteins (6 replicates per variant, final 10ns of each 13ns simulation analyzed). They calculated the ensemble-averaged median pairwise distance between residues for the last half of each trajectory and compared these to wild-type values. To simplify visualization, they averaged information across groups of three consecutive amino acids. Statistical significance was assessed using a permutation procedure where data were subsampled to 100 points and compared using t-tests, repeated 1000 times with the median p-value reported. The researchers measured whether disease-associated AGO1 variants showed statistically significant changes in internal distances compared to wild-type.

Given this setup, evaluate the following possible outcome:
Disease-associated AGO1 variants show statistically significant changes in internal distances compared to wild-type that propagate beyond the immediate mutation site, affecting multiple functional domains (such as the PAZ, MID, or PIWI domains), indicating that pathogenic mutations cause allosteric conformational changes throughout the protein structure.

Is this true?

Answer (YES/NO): YES